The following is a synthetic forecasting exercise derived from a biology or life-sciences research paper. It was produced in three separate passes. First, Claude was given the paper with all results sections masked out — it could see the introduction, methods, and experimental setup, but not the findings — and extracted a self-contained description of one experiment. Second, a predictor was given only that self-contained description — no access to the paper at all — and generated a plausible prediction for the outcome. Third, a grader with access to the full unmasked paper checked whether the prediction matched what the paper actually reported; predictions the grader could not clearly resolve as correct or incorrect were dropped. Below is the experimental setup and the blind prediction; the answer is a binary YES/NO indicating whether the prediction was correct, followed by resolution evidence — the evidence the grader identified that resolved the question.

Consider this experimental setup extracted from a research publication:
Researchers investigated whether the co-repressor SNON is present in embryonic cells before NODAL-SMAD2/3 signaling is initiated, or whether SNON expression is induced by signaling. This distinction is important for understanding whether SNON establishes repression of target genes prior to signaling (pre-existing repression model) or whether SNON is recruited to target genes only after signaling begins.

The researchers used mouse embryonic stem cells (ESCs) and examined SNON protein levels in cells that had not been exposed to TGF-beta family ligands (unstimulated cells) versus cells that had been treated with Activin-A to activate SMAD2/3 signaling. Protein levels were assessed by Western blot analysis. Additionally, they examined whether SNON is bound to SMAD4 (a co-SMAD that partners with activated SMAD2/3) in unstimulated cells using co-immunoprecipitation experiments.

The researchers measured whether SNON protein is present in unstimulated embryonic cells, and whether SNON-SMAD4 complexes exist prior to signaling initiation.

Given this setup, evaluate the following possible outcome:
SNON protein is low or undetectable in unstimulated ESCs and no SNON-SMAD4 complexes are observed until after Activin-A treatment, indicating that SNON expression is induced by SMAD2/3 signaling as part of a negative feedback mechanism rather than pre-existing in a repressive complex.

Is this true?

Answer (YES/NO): NO